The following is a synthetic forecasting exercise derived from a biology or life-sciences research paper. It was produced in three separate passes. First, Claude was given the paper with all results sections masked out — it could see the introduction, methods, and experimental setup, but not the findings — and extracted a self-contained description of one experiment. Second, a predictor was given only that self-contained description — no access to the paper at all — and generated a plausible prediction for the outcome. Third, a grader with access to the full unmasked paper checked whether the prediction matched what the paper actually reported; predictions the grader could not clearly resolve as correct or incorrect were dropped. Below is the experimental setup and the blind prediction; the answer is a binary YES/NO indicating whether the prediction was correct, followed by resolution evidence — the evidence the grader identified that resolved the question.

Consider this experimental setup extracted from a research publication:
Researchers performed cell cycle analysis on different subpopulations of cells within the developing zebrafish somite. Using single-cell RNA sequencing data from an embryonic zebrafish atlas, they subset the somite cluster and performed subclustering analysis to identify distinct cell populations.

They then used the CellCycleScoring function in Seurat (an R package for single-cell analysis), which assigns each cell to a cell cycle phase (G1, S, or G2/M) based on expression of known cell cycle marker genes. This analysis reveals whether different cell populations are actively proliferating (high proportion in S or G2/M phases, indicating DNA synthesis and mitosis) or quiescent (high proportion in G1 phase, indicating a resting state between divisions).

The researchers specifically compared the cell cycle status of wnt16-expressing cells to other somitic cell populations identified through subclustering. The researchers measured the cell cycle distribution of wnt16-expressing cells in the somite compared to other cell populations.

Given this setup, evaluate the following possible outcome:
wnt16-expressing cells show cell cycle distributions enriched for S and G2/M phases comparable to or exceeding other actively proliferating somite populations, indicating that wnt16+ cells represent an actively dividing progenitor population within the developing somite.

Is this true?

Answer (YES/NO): YES